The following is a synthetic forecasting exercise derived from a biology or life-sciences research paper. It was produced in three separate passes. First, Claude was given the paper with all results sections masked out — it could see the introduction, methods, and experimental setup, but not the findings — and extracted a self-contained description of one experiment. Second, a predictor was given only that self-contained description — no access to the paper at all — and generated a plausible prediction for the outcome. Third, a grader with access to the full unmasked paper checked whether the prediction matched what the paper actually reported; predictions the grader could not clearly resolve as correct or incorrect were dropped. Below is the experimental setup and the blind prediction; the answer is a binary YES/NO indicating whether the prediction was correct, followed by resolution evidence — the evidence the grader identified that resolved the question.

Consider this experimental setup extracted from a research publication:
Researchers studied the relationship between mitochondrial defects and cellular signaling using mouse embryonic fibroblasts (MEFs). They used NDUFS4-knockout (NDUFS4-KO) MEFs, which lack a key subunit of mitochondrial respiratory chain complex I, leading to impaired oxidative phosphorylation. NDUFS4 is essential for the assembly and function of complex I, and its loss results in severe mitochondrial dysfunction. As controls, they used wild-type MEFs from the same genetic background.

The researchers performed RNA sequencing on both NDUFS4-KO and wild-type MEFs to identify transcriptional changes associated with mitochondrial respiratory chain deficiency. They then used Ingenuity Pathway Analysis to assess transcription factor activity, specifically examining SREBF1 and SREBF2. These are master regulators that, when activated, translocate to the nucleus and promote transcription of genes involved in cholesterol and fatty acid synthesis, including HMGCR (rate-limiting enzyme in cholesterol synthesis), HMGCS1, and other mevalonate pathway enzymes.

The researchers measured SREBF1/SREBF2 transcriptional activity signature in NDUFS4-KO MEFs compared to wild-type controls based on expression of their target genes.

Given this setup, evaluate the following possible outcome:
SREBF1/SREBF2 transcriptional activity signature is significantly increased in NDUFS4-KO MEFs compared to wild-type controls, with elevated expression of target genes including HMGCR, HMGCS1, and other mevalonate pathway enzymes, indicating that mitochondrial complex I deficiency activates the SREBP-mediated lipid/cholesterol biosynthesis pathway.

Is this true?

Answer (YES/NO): NO